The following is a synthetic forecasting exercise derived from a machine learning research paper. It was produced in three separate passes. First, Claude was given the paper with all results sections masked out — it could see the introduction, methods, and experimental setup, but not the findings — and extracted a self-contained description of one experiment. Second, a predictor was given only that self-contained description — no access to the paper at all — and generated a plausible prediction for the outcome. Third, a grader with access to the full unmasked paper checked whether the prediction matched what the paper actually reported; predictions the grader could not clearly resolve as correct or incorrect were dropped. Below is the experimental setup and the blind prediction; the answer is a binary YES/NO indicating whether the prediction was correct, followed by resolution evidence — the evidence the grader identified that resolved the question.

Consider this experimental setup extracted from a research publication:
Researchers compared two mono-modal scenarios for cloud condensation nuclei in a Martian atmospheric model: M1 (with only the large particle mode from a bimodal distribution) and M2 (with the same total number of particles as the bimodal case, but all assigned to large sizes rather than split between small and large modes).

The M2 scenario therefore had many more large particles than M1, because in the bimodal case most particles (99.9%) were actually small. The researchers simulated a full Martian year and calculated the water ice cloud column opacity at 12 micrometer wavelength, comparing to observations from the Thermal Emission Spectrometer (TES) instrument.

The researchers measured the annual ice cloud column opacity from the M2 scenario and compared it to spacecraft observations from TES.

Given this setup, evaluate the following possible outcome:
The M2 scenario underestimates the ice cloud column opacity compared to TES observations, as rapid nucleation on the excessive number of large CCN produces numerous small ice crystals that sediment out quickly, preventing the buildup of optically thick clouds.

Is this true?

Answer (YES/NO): NO